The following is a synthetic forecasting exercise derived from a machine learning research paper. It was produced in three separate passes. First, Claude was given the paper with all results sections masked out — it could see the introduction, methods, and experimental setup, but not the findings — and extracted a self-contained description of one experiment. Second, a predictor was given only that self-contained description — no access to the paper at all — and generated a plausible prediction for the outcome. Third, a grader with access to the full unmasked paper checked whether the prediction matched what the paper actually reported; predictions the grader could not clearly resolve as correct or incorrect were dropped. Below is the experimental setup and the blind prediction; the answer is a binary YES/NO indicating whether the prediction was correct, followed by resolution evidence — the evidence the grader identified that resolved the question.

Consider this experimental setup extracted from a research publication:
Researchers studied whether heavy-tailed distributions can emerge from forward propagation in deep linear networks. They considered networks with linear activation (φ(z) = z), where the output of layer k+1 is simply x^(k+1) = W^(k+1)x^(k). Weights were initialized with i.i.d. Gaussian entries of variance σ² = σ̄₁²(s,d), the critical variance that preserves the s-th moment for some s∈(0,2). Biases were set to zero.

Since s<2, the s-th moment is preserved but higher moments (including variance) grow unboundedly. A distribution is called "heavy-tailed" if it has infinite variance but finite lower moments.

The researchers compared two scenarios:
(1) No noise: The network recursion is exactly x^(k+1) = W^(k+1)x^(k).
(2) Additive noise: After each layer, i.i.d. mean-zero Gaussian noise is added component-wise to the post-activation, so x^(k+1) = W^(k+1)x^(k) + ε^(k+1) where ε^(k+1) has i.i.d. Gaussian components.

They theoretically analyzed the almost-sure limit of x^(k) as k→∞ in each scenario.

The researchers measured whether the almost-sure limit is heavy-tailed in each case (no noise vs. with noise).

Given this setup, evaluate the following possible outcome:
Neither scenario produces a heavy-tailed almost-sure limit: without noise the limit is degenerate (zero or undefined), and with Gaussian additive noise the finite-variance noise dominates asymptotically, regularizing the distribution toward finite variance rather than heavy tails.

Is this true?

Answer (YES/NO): NO